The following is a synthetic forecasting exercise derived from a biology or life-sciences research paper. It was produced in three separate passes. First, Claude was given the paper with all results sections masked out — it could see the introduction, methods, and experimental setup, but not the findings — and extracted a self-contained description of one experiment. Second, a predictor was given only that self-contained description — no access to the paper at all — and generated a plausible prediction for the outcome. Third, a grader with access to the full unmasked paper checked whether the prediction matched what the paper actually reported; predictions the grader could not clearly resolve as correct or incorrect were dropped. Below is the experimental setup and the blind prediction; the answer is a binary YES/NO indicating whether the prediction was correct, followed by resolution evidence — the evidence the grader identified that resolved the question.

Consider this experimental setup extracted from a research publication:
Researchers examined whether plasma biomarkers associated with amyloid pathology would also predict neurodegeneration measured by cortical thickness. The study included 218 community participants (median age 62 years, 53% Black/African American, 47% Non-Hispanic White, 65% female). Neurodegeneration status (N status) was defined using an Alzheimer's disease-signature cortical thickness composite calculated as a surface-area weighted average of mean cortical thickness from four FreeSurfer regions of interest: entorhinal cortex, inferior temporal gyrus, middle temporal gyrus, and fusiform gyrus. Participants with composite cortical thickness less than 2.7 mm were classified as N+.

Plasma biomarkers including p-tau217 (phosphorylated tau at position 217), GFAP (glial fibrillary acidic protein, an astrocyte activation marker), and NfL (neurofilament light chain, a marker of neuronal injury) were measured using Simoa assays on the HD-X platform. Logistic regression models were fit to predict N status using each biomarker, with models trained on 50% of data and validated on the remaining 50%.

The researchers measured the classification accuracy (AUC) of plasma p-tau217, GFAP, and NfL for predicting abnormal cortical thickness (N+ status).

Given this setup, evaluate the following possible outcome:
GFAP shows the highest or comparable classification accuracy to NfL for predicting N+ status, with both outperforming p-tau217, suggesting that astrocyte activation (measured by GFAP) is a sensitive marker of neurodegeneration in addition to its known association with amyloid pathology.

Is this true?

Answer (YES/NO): NO